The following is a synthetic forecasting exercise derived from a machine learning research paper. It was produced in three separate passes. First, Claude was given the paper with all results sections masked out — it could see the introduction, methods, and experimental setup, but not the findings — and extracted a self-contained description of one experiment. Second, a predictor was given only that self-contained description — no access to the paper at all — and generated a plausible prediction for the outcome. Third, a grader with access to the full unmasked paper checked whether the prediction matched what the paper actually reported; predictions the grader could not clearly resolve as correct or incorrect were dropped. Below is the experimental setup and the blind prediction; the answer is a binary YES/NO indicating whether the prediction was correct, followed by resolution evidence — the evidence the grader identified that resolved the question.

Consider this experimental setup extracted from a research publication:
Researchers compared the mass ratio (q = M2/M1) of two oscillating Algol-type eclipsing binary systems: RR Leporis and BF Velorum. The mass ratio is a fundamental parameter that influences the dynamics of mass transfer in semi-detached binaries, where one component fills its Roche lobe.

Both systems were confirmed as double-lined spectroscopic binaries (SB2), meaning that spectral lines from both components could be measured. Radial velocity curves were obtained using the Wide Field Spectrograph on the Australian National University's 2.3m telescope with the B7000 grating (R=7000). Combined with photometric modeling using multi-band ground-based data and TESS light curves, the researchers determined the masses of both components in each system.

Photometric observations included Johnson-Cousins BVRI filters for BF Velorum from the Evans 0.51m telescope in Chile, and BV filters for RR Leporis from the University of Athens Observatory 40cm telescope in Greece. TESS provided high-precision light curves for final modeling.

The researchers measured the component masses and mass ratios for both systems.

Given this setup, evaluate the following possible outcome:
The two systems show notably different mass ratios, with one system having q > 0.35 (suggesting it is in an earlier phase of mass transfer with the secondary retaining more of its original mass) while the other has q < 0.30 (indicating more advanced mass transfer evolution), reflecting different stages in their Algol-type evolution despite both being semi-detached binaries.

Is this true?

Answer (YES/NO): YES